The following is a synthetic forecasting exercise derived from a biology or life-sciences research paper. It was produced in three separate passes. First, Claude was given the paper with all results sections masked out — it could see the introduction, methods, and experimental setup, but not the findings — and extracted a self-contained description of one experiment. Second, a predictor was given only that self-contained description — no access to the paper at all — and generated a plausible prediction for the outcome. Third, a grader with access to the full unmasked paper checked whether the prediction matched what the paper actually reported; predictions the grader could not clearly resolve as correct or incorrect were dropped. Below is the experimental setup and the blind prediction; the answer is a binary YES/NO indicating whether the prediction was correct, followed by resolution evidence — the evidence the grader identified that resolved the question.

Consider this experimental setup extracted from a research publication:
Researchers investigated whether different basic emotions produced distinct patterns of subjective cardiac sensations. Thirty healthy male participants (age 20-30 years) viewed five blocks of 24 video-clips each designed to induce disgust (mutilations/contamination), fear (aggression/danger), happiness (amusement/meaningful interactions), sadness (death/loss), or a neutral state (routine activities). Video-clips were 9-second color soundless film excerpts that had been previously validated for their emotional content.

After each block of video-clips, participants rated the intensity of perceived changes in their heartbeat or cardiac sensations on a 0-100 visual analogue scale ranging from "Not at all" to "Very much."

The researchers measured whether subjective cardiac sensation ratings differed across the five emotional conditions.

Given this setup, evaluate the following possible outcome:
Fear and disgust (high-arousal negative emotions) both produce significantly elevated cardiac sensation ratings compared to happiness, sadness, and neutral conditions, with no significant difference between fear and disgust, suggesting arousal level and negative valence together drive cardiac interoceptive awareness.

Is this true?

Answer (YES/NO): NO